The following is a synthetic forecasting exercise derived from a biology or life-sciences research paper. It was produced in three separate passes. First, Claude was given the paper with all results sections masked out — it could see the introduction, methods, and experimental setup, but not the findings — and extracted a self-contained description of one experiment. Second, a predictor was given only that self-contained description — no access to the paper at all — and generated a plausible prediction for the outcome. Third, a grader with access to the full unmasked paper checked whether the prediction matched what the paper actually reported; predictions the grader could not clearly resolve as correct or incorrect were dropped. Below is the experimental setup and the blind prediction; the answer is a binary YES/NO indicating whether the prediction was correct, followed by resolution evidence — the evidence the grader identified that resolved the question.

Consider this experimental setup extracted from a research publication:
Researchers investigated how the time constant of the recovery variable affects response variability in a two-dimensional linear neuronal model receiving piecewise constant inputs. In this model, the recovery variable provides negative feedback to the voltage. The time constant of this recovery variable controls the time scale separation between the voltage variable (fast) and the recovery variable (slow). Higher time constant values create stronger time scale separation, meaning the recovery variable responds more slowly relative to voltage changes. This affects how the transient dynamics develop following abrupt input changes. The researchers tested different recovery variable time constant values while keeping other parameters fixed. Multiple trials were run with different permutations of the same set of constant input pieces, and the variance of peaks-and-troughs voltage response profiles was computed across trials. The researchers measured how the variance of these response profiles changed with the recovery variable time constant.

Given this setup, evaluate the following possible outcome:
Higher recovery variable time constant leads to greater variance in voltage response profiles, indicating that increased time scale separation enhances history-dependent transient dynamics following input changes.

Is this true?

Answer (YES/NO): YES